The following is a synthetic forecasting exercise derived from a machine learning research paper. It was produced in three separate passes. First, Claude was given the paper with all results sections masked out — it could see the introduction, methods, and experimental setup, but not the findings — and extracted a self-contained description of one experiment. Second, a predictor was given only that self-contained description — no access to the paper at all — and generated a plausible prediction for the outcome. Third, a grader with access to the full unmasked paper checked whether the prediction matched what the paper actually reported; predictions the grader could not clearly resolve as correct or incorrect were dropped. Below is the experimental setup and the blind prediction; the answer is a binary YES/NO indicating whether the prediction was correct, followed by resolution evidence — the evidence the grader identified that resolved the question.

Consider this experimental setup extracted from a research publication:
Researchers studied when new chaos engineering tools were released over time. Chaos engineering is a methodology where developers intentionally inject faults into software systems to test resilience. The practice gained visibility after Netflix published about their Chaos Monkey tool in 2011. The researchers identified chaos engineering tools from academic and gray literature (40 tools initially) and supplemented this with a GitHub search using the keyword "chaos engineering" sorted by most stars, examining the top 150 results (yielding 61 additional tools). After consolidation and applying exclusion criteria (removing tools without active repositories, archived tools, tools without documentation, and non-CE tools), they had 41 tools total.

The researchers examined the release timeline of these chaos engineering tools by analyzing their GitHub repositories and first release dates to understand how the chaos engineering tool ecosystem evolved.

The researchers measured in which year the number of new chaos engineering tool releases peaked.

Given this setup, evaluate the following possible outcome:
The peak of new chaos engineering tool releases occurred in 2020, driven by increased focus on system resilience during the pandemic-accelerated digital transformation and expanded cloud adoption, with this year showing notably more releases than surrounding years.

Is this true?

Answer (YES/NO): NO